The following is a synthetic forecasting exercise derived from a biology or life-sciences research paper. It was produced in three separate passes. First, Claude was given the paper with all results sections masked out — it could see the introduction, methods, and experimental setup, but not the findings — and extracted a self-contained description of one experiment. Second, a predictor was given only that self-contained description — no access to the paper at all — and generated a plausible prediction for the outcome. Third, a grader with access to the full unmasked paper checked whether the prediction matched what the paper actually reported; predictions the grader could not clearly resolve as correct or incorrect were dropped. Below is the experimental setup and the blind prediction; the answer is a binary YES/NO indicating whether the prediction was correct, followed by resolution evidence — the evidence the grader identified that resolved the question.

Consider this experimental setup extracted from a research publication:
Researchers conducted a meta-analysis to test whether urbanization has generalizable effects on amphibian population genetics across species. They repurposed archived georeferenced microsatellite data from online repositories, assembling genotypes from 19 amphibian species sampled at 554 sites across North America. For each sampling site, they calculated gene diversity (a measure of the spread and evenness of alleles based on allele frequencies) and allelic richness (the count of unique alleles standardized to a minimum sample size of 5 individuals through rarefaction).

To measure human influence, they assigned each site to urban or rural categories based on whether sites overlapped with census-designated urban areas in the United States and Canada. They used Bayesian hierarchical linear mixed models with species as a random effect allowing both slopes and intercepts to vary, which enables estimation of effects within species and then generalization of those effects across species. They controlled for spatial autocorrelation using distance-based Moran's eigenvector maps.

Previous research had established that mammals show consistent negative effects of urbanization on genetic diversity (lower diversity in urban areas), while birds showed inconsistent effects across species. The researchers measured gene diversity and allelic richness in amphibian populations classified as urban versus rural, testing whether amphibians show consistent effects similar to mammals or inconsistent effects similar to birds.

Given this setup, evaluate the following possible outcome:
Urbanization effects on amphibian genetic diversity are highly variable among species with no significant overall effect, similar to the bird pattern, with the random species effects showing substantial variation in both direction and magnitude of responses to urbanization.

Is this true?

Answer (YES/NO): NO